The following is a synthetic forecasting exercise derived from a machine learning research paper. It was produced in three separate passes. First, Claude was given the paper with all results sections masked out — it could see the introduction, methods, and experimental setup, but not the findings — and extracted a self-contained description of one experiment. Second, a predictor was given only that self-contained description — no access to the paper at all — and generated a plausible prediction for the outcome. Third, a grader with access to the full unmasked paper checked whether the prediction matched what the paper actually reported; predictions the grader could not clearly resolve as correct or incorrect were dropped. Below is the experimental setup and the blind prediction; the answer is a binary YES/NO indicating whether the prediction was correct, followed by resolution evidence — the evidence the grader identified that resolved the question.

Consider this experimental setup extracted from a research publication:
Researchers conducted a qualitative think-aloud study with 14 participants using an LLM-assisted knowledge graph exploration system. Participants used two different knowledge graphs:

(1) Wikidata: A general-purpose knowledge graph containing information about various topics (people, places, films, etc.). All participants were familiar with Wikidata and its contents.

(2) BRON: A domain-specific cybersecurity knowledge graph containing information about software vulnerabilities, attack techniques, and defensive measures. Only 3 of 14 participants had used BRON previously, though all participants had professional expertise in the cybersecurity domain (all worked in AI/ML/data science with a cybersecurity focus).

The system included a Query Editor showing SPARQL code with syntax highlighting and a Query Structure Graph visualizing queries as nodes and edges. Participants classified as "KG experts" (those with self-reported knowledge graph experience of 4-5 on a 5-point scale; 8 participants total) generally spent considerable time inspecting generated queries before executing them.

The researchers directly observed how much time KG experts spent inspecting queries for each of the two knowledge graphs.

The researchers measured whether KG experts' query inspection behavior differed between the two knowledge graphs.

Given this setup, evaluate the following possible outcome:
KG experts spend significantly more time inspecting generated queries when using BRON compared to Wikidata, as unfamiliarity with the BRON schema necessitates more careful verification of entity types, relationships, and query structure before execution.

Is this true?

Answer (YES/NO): YES